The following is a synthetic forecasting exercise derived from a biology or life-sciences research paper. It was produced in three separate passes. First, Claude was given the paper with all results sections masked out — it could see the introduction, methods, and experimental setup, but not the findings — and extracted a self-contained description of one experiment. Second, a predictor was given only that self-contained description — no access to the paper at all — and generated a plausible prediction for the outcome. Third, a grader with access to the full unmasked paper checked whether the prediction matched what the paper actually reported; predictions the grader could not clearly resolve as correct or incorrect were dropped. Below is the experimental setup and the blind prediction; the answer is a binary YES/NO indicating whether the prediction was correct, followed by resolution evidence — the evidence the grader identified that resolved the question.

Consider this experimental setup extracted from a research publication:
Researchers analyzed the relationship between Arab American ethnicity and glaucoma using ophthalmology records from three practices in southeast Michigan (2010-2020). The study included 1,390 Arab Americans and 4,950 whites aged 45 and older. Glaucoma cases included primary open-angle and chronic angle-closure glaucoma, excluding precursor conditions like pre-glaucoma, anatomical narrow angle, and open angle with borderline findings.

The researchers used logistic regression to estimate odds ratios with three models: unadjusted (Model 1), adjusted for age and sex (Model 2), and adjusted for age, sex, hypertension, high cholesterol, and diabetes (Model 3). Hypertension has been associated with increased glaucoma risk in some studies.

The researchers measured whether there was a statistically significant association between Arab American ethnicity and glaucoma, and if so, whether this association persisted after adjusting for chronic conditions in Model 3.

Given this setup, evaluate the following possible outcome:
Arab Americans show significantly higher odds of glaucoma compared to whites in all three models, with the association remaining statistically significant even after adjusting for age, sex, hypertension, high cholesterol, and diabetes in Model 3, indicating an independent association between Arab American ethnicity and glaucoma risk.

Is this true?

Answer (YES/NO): NO